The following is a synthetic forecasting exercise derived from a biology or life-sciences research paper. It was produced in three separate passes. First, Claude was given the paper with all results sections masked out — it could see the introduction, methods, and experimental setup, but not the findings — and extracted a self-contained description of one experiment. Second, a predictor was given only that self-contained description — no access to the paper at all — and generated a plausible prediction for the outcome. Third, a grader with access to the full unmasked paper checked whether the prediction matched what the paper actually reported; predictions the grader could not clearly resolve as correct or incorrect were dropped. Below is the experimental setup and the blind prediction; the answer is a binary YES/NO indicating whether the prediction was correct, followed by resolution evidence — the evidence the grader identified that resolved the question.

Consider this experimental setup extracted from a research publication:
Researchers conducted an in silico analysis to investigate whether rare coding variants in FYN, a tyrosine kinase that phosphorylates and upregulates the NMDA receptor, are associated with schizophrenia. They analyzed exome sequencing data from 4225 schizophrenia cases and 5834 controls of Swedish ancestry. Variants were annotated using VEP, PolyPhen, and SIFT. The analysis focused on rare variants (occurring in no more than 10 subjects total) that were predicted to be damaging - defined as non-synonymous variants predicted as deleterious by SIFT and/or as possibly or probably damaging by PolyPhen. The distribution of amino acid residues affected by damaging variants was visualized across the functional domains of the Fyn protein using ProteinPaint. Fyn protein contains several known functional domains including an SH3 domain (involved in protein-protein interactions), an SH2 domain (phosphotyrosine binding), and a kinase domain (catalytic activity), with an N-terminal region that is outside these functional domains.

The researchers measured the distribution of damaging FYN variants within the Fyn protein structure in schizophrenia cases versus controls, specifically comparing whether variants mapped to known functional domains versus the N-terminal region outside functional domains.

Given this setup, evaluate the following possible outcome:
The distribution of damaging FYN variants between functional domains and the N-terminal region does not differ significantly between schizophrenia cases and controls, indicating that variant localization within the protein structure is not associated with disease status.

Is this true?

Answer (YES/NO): NO